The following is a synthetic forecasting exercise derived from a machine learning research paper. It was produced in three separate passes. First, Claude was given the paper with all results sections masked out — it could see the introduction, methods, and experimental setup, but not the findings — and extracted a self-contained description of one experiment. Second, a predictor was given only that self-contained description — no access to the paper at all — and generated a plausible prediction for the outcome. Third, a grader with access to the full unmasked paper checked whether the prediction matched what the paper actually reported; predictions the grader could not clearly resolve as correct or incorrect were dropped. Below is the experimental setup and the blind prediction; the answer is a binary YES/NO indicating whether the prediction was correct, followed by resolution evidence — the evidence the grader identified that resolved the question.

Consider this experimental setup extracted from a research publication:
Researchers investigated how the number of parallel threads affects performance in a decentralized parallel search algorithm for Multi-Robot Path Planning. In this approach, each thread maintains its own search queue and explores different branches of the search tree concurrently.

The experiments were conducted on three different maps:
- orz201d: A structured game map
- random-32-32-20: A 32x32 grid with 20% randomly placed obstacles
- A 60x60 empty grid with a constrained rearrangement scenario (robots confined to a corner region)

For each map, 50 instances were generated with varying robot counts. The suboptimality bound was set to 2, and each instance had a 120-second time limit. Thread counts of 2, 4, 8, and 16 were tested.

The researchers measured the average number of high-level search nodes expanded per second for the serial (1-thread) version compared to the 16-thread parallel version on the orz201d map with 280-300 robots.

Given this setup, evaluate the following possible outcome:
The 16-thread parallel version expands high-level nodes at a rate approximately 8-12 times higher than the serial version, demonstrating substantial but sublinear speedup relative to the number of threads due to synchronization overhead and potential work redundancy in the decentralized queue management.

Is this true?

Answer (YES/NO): YES